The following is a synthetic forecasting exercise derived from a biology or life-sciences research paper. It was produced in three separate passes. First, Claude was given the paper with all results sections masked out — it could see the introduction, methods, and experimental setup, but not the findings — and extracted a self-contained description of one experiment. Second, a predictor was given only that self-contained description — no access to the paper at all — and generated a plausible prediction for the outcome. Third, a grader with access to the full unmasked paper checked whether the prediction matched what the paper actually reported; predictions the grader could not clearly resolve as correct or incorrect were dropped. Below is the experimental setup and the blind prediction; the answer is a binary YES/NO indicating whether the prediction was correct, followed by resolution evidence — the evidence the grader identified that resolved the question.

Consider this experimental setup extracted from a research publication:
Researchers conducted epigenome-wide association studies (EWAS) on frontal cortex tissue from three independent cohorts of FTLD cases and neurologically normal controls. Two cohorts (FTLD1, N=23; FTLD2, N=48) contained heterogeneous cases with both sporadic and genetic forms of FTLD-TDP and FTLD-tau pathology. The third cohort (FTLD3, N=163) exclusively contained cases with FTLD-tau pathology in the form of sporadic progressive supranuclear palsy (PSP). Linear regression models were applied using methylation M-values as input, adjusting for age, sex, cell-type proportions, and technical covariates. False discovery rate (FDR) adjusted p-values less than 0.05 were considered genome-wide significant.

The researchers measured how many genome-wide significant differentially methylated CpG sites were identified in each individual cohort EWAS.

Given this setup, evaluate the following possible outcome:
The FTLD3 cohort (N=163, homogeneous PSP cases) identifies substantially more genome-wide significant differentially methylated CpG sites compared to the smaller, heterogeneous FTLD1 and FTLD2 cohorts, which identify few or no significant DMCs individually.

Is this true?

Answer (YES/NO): YES